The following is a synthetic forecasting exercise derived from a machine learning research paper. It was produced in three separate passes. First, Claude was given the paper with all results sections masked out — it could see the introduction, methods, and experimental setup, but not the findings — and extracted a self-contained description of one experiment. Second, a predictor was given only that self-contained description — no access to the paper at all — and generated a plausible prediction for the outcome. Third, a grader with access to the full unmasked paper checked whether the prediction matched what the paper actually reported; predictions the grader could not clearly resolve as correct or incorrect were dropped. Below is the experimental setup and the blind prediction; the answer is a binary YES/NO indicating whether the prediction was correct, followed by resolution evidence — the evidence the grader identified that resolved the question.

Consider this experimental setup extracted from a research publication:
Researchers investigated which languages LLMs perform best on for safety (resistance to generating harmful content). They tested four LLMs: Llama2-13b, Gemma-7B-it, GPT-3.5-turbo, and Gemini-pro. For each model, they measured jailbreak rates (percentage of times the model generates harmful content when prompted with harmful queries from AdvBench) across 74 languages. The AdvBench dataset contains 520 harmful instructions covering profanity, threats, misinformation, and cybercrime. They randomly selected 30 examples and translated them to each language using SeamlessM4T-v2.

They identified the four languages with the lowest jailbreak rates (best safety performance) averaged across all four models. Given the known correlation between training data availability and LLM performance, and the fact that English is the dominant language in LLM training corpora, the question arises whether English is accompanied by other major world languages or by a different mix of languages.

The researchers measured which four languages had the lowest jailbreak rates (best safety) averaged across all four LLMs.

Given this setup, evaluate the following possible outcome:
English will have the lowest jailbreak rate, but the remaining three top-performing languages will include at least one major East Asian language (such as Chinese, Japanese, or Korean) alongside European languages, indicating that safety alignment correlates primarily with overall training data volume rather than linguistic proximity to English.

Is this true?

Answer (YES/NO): NO